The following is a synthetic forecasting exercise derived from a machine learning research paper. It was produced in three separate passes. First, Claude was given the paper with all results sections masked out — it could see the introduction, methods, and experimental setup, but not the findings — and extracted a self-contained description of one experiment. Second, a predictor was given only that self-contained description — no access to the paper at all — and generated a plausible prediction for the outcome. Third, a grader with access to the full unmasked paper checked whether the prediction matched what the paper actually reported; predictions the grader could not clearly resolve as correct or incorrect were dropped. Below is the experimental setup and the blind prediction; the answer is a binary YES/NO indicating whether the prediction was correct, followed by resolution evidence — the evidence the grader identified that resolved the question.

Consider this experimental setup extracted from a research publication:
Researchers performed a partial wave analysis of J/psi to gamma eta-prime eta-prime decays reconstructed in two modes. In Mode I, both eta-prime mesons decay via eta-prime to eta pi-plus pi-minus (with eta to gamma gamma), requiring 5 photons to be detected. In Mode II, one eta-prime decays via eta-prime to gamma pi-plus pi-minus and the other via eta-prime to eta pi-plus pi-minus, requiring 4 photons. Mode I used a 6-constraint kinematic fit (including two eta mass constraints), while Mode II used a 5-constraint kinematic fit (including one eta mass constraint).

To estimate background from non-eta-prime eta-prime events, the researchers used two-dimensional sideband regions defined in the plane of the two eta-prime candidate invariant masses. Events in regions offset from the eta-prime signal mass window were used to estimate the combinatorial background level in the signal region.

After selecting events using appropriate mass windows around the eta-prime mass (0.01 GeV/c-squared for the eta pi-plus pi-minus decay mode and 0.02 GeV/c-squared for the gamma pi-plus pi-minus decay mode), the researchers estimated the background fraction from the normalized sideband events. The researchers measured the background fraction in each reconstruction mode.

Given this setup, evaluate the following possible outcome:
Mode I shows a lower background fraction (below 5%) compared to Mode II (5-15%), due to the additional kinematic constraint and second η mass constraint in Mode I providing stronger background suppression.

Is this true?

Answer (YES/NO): NO